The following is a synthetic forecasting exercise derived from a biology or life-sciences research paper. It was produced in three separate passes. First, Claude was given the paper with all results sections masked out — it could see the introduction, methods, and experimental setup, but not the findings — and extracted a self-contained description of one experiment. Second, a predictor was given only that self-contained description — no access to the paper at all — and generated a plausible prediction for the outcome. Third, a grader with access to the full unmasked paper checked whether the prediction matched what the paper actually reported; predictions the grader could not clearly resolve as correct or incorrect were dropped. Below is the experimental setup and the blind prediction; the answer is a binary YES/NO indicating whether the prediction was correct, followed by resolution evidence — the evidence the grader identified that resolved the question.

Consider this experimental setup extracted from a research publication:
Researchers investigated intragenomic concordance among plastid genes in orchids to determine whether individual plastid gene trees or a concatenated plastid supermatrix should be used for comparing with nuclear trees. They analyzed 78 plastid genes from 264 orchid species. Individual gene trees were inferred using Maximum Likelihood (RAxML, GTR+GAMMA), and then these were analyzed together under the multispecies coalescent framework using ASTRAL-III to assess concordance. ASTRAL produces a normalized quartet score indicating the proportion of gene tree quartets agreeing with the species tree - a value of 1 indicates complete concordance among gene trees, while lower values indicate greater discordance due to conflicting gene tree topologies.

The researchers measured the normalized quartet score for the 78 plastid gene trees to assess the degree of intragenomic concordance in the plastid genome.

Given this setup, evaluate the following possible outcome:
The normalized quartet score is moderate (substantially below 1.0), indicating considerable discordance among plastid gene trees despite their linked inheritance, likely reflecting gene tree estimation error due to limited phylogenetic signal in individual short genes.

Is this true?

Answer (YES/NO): NO